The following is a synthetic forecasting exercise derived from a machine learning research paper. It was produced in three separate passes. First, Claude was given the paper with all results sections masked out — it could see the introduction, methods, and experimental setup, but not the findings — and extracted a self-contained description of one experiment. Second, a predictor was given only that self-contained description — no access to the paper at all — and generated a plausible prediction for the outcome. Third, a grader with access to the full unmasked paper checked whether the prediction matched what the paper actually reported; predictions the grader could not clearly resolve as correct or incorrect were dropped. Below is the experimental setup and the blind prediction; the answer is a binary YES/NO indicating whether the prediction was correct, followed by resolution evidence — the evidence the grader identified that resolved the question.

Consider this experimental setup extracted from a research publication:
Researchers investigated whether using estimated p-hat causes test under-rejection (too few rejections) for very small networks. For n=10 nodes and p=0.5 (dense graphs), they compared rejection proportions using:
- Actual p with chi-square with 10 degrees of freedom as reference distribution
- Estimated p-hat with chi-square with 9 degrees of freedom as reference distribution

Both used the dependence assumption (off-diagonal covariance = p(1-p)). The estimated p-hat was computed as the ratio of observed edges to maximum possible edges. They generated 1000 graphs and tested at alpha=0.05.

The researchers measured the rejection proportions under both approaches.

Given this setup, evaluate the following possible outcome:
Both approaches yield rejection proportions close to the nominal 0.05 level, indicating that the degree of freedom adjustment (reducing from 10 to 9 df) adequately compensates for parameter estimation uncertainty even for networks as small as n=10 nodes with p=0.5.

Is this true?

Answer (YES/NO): NO